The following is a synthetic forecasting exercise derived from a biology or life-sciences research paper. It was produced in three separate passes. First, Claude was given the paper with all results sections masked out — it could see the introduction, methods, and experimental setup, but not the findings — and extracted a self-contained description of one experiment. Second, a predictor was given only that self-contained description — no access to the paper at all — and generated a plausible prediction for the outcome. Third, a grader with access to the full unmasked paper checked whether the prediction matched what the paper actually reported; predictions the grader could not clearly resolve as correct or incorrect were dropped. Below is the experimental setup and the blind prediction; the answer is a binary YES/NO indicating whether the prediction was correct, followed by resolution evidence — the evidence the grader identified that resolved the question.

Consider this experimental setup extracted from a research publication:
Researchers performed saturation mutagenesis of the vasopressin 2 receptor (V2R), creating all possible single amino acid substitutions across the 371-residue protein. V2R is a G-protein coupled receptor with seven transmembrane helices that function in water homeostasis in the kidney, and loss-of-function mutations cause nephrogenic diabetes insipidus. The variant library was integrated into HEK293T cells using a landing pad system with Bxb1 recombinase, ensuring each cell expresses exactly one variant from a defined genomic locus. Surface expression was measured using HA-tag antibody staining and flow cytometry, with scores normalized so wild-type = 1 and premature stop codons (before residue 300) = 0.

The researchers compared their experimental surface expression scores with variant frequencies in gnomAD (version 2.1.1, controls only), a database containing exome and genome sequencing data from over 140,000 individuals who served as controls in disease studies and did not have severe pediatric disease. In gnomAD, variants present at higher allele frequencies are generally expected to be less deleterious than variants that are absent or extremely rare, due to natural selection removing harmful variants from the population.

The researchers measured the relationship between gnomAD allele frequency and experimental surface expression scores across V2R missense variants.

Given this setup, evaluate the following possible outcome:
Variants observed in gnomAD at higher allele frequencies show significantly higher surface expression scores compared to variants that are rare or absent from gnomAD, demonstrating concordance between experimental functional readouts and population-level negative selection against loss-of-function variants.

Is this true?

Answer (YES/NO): YES